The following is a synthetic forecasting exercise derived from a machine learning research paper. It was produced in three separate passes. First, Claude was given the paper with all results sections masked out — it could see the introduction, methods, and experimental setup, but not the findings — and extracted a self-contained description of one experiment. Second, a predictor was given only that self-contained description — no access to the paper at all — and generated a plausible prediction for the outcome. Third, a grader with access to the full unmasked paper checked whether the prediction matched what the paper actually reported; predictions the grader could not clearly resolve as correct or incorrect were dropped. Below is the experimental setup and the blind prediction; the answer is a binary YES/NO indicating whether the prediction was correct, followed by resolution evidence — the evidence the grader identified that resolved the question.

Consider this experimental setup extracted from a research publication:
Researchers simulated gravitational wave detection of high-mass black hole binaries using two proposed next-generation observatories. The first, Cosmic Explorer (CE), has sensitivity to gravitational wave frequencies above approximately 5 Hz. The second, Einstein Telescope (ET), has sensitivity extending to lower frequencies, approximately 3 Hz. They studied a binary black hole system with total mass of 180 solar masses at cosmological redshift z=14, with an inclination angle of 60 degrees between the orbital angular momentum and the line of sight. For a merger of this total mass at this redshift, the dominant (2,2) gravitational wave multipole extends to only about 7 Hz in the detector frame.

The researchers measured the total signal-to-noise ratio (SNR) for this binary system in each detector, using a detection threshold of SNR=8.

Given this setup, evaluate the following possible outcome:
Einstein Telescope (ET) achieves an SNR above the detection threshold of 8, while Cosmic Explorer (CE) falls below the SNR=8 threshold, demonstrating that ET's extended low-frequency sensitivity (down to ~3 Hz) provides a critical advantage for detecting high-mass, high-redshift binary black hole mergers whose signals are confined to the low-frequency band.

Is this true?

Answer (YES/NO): NO